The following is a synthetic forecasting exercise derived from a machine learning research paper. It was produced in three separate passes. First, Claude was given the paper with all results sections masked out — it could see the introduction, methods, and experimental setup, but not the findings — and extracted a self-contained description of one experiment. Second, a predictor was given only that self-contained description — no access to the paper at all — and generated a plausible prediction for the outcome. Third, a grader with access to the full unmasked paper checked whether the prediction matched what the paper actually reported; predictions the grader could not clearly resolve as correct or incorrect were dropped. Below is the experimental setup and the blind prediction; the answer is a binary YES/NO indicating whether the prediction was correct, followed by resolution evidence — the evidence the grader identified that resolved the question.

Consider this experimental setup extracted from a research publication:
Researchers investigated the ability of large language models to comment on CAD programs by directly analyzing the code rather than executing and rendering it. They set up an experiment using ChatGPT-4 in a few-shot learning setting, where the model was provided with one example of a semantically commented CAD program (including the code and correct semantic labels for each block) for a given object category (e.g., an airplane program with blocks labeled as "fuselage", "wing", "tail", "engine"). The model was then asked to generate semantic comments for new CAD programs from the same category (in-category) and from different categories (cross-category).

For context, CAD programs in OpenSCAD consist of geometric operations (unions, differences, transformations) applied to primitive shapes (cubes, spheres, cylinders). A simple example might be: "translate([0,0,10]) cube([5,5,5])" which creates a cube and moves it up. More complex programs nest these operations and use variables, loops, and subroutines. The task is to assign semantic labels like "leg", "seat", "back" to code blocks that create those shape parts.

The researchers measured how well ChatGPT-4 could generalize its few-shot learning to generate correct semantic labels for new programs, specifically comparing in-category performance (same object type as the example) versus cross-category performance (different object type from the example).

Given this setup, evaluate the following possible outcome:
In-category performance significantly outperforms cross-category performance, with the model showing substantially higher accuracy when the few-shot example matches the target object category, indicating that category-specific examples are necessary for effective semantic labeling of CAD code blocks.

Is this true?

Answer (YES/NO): YES